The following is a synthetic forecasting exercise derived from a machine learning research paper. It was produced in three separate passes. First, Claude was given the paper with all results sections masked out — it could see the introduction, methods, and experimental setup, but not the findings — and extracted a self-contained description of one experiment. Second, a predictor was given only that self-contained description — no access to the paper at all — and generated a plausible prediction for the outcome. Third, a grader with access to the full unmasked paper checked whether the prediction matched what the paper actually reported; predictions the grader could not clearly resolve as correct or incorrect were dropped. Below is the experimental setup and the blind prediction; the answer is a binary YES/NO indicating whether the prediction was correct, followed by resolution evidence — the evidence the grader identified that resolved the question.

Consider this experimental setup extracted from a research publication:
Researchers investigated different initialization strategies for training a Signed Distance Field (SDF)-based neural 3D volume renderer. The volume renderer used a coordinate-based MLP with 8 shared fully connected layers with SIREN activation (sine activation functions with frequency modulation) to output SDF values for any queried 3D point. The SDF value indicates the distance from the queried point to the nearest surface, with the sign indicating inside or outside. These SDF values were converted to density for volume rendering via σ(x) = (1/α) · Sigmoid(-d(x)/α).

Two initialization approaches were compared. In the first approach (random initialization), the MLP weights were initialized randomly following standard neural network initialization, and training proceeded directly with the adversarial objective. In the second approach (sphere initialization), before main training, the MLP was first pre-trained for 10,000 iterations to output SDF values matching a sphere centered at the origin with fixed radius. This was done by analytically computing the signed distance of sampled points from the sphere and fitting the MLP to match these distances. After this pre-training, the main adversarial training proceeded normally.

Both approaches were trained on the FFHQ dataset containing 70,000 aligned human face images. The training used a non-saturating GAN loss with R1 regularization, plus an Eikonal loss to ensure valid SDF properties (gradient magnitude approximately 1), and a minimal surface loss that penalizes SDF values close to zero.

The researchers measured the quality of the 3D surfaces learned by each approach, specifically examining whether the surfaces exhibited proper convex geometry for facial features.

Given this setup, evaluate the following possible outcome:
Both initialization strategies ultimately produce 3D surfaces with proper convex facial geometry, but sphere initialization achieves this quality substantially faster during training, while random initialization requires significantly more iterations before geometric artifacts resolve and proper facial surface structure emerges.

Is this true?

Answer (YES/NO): NO